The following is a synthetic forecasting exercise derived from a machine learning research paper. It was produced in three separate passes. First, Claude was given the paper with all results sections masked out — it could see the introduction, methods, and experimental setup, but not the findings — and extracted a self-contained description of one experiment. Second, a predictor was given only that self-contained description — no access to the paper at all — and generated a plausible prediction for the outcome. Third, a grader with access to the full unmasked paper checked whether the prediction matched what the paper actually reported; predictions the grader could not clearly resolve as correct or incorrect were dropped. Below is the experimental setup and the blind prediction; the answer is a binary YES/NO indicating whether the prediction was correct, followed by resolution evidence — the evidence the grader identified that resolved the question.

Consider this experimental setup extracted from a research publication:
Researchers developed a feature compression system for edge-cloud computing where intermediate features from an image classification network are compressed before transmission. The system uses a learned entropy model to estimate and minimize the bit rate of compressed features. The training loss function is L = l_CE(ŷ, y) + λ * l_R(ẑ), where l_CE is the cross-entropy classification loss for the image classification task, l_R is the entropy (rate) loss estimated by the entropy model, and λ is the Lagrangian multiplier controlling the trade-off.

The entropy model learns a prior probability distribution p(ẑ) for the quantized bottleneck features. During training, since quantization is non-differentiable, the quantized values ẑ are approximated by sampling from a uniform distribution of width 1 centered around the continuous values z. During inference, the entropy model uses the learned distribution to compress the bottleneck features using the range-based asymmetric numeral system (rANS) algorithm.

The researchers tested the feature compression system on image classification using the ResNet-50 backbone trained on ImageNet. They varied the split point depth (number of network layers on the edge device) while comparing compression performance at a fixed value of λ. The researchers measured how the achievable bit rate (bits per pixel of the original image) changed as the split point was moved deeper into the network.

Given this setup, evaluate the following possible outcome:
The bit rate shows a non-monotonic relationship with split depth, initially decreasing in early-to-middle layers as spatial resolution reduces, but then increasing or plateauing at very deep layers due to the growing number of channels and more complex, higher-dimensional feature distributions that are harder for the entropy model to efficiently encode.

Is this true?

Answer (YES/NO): NO